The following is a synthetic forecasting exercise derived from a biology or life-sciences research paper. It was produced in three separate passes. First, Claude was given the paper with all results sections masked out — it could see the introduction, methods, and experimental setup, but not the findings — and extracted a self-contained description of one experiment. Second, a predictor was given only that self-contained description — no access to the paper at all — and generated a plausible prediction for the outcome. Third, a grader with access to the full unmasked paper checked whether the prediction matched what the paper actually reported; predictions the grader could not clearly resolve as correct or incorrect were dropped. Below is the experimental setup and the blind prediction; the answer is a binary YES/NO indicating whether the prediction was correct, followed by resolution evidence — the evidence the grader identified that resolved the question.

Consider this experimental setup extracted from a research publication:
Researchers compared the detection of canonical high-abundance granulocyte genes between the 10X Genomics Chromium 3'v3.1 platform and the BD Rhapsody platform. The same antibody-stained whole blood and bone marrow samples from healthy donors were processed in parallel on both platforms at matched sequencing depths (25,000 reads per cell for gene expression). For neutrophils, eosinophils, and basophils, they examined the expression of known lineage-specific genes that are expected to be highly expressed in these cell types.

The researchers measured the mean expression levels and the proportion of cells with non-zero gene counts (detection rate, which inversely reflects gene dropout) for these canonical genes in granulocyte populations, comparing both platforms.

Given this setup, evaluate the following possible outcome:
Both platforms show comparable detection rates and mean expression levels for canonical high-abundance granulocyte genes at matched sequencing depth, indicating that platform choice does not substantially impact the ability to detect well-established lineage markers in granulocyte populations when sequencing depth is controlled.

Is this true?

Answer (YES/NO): NO